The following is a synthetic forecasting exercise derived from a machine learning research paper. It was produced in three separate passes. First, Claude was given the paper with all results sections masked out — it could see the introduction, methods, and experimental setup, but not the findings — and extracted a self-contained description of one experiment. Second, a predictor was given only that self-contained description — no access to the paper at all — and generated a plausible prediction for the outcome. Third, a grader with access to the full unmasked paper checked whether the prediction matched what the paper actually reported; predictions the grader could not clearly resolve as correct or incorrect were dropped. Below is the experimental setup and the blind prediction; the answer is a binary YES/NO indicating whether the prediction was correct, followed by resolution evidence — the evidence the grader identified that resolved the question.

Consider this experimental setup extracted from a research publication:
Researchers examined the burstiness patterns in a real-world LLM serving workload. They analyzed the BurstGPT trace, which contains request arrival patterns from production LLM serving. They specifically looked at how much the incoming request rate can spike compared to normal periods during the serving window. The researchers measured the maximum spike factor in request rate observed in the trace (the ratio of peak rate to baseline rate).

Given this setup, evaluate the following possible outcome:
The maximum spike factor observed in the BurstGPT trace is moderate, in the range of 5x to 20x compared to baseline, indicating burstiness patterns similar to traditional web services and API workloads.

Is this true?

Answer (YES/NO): YES